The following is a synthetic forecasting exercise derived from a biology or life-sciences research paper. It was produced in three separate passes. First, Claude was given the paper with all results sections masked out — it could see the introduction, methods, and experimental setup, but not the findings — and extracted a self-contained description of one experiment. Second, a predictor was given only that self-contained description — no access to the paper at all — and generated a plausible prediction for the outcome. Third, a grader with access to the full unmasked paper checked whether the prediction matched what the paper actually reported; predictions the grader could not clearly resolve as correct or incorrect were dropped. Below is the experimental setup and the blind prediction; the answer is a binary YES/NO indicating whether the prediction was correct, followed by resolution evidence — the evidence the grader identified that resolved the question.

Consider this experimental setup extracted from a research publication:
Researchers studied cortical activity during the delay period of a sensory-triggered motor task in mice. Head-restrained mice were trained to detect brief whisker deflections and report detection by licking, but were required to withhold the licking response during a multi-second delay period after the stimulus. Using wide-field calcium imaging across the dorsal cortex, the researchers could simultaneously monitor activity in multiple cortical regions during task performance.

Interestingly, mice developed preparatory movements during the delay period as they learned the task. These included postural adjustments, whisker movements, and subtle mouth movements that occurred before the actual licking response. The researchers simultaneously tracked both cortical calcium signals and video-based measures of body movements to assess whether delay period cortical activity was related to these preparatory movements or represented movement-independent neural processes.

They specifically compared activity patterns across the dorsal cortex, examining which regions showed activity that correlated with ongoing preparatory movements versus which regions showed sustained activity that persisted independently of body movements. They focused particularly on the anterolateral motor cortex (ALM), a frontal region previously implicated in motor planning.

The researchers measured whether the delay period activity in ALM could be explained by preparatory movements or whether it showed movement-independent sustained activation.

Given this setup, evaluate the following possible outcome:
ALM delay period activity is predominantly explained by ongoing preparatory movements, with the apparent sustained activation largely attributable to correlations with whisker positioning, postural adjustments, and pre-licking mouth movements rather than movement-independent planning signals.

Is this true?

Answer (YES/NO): NO